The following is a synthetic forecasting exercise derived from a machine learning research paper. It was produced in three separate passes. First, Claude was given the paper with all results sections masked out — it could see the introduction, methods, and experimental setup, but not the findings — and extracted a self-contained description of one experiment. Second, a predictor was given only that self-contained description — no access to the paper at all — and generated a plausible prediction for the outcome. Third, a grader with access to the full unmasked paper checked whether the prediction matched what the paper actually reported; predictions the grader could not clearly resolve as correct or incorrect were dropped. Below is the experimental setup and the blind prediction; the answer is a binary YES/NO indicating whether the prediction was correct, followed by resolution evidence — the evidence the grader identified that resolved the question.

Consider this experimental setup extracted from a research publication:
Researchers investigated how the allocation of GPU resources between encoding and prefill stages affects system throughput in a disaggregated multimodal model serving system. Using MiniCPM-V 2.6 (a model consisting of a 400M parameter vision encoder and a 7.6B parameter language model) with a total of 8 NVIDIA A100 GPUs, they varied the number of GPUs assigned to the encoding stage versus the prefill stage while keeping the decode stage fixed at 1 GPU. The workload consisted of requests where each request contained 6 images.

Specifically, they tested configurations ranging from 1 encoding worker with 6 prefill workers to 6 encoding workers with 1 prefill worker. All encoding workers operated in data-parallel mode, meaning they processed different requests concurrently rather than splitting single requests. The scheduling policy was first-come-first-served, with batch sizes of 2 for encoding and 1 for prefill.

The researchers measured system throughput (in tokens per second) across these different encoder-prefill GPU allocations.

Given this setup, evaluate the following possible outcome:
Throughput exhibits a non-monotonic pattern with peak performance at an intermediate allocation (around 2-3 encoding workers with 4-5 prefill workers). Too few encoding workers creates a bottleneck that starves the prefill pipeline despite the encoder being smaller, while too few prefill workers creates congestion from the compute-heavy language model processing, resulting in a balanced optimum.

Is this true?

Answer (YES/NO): NO